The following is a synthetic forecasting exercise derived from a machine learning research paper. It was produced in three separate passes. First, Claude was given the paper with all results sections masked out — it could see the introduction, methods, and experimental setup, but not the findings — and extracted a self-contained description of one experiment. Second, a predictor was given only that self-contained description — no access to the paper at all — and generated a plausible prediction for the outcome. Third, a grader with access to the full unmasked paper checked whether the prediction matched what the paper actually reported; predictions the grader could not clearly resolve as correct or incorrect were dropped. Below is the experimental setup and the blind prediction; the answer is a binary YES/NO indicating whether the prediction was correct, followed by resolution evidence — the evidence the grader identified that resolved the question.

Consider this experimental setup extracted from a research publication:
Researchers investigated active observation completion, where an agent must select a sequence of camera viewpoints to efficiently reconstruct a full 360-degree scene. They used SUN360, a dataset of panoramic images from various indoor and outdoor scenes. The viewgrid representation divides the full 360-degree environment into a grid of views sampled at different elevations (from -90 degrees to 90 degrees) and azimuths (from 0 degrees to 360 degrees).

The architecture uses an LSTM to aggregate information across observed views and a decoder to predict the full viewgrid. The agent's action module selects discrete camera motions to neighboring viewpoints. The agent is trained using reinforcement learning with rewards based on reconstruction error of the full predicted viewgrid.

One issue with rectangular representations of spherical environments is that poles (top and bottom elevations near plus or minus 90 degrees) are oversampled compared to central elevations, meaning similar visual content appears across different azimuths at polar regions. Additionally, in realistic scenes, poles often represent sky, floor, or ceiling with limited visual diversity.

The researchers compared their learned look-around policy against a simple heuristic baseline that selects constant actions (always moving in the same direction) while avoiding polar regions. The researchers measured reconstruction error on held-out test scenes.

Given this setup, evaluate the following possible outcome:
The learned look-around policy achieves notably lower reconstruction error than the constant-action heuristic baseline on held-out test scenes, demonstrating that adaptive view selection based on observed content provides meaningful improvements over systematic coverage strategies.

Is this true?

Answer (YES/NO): NO